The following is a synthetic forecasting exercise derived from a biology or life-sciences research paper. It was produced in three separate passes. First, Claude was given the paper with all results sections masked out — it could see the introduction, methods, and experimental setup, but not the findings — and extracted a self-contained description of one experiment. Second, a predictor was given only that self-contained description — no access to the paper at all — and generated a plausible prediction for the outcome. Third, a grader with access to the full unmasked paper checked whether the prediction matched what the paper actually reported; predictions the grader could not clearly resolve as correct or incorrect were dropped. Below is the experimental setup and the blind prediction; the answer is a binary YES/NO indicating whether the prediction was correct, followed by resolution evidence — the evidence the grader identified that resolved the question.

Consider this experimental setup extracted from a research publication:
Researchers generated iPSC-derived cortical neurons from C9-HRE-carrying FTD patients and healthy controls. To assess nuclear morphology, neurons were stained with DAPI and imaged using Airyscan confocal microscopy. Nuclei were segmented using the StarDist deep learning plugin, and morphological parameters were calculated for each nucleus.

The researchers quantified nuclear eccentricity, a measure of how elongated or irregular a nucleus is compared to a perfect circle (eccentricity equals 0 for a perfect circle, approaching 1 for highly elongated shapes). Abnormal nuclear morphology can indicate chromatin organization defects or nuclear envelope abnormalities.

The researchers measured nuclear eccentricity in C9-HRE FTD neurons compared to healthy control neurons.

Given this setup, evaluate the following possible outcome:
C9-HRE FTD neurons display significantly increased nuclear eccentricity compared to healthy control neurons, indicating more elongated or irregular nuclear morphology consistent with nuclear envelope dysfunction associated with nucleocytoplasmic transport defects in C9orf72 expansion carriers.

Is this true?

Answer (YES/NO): NO